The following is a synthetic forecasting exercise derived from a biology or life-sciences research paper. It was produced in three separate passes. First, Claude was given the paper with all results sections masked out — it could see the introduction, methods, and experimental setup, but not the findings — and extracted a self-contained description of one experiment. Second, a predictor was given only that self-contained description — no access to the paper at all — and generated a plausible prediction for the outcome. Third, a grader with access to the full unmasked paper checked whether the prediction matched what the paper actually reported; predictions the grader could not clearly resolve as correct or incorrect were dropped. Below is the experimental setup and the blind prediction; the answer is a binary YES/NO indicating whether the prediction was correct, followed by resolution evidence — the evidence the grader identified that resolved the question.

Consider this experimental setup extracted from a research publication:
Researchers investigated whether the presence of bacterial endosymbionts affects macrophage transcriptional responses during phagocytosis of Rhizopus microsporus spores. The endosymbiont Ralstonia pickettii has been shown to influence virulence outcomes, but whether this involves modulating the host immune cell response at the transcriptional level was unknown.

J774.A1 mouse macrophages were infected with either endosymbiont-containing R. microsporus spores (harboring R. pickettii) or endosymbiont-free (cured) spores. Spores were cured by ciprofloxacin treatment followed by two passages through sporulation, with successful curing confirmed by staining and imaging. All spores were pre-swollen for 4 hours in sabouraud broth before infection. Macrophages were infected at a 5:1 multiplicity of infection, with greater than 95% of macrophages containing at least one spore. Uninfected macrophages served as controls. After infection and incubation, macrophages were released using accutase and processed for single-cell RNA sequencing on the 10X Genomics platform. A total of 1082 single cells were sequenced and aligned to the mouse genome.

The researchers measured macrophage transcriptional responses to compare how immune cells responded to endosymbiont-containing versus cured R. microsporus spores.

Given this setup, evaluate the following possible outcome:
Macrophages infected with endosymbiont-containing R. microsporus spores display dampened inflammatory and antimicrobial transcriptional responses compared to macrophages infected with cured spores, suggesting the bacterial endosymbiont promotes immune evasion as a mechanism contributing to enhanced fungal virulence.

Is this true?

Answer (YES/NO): YES